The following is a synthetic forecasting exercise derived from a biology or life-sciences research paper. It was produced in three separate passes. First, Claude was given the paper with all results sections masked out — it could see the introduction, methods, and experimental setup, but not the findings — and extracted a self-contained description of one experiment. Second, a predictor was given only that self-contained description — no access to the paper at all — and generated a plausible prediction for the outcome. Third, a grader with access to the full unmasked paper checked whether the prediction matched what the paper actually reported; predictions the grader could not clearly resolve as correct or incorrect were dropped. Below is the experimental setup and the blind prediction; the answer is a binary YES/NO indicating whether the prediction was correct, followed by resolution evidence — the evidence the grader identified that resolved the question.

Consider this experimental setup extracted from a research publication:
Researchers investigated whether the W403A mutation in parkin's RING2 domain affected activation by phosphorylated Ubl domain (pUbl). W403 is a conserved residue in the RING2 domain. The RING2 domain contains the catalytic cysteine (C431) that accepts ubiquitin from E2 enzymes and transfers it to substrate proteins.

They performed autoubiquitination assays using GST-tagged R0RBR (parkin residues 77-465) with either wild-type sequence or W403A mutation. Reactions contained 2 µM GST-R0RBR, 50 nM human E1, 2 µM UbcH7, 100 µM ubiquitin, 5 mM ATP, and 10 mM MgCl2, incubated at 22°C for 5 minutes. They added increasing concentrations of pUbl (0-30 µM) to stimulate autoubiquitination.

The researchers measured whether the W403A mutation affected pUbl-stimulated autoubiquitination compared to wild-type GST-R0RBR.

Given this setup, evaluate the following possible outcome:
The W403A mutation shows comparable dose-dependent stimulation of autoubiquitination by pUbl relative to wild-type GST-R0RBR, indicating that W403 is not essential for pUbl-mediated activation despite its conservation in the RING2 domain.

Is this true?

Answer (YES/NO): NO